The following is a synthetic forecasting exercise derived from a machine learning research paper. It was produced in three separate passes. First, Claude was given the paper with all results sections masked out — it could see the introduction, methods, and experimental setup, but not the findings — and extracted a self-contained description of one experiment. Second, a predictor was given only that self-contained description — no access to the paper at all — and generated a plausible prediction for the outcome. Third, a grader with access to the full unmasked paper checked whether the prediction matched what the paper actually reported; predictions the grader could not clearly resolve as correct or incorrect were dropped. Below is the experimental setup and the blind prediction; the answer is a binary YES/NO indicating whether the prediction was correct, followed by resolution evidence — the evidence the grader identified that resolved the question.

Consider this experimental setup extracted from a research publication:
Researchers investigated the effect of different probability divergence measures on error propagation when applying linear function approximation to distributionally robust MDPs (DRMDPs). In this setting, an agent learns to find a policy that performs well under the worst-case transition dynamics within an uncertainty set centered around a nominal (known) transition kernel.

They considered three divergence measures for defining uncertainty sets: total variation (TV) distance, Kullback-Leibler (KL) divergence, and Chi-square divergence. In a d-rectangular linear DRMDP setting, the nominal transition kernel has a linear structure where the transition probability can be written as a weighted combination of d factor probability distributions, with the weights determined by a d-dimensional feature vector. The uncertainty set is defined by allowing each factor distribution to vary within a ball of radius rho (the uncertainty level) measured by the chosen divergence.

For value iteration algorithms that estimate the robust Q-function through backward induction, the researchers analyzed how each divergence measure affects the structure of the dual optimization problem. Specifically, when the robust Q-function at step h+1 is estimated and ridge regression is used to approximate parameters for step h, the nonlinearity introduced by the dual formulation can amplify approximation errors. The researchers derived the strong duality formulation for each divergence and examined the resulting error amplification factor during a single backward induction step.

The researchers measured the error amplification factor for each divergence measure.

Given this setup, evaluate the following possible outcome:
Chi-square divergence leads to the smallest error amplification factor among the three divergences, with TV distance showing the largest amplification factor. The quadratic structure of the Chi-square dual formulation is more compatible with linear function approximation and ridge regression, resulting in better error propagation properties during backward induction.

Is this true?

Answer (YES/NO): NO